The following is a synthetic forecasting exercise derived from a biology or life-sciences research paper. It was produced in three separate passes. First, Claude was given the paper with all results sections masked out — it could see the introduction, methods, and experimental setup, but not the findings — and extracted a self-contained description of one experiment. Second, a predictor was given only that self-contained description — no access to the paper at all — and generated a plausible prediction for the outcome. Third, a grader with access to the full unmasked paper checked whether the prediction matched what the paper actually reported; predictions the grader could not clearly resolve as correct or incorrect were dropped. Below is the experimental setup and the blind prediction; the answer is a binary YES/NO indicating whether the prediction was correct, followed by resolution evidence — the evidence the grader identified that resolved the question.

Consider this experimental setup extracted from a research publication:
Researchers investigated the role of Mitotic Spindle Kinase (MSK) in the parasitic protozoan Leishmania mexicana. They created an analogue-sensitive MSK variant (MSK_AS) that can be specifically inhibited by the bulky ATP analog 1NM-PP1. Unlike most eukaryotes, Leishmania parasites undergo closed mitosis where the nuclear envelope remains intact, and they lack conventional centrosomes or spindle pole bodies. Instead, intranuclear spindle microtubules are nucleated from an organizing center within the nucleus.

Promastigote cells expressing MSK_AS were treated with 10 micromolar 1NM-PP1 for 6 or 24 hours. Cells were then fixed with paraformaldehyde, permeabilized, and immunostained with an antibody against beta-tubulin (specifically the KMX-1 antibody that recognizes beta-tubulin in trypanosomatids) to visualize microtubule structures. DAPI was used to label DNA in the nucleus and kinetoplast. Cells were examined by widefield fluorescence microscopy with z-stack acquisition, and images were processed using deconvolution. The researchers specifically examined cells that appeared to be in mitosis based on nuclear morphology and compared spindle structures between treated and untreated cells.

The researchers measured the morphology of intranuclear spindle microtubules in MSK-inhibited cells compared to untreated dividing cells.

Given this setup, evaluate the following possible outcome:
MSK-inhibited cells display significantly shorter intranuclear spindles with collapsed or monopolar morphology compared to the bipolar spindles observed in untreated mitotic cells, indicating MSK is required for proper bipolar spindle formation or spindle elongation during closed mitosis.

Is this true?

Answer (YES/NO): NO